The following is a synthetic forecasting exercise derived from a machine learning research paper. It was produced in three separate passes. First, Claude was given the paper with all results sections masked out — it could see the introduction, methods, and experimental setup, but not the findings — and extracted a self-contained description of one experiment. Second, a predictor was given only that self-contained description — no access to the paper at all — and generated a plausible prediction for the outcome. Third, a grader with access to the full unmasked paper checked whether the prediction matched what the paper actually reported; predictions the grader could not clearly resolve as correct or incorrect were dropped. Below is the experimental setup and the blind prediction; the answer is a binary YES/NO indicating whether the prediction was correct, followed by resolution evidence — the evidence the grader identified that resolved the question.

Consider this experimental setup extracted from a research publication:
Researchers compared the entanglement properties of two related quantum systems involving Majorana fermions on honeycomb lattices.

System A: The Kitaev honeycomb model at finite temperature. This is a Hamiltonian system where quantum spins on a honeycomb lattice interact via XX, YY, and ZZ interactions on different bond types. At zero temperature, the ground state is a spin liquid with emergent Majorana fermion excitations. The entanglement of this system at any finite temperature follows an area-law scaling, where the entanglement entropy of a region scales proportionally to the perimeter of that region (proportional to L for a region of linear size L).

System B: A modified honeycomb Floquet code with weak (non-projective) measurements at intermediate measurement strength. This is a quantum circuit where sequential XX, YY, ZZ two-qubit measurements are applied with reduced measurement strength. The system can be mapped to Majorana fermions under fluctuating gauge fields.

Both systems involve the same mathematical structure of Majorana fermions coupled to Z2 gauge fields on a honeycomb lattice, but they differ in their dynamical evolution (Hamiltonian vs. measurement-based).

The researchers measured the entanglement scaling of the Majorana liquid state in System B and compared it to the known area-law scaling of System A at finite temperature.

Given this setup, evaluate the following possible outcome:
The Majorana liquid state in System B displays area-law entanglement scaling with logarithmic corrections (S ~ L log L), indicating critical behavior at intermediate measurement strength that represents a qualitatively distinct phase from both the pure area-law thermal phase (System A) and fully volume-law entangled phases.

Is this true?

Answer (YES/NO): YES